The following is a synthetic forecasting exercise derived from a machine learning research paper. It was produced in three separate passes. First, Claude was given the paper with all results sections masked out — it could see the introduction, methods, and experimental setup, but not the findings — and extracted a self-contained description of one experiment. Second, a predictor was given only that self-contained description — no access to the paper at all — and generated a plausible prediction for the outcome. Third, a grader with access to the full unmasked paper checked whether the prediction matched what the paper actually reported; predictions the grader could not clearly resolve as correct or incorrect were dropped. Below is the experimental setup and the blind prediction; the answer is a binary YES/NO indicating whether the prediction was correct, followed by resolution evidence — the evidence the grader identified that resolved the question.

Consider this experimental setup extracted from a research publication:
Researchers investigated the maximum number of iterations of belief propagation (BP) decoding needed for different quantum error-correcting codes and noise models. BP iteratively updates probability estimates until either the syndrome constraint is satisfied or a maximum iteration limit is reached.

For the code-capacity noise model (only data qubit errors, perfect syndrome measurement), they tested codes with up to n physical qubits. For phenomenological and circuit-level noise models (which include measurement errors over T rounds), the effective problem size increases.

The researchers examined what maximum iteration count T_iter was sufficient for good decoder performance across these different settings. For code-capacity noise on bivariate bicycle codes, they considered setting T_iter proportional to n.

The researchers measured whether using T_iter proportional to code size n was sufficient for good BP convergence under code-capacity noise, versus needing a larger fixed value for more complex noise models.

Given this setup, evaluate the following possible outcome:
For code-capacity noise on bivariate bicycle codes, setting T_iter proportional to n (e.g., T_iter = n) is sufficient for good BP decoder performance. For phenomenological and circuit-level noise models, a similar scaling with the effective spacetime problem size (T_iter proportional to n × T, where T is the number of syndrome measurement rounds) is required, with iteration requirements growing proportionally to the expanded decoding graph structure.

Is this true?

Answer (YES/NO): NO